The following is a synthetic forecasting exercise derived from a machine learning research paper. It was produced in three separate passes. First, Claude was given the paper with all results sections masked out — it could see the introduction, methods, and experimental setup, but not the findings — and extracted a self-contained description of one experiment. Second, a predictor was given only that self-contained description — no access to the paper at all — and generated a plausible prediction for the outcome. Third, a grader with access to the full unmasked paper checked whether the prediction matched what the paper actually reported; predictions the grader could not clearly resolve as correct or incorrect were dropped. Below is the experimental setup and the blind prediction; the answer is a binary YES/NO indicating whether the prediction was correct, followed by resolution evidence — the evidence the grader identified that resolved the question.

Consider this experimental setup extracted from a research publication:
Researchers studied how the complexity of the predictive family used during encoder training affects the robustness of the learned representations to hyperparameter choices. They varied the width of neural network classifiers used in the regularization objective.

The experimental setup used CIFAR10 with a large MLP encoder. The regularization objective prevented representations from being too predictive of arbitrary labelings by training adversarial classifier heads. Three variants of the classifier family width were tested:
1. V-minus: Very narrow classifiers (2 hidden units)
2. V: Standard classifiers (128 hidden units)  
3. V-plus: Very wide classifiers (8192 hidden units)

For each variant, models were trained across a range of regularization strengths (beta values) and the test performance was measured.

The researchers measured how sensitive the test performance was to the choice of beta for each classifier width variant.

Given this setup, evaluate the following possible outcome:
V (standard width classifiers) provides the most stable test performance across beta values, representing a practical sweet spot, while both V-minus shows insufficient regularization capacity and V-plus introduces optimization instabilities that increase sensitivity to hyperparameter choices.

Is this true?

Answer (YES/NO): NO